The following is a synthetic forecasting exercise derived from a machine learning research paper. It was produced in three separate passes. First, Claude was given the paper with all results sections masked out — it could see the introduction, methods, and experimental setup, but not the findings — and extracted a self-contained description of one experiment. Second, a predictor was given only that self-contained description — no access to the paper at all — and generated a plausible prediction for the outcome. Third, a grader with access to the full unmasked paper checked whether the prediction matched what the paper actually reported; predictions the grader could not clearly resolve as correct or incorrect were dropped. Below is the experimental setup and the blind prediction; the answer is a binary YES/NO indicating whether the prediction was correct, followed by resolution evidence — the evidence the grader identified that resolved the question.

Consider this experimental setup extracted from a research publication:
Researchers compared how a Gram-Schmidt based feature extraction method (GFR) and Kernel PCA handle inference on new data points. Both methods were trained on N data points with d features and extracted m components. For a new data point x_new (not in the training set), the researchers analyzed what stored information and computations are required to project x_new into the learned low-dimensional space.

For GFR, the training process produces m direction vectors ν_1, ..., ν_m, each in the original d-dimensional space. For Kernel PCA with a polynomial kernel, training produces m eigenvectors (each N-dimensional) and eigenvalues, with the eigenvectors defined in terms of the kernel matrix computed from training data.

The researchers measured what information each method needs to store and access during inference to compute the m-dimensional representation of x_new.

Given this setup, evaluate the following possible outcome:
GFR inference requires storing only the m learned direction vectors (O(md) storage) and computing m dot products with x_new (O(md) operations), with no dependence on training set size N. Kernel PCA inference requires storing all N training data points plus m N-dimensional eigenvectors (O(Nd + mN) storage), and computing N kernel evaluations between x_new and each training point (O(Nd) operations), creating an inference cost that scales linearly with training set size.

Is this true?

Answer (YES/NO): YES